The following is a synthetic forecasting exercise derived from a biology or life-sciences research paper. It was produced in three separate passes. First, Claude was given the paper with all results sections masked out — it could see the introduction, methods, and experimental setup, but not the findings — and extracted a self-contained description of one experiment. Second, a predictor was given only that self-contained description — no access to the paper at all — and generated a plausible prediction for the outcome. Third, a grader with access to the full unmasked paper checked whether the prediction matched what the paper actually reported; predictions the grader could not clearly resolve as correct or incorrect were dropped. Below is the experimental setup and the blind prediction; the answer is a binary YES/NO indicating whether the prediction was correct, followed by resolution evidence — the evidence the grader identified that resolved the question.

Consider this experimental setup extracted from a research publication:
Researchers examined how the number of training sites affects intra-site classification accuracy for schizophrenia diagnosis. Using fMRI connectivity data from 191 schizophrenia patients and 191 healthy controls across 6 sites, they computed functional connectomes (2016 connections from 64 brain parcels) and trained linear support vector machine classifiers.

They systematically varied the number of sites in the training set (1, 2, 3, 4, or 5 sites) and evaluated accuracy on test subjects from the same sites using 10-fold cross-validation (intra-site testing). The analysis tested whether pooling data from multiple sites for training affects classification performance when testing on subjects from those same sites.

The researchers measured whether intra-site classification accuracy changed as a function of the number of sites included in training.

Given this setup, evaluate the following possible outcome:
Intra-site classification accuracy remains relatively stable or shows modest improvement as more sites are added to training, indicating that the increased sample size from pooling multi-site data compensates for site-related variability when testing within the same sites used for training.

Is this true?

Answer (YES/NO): YES